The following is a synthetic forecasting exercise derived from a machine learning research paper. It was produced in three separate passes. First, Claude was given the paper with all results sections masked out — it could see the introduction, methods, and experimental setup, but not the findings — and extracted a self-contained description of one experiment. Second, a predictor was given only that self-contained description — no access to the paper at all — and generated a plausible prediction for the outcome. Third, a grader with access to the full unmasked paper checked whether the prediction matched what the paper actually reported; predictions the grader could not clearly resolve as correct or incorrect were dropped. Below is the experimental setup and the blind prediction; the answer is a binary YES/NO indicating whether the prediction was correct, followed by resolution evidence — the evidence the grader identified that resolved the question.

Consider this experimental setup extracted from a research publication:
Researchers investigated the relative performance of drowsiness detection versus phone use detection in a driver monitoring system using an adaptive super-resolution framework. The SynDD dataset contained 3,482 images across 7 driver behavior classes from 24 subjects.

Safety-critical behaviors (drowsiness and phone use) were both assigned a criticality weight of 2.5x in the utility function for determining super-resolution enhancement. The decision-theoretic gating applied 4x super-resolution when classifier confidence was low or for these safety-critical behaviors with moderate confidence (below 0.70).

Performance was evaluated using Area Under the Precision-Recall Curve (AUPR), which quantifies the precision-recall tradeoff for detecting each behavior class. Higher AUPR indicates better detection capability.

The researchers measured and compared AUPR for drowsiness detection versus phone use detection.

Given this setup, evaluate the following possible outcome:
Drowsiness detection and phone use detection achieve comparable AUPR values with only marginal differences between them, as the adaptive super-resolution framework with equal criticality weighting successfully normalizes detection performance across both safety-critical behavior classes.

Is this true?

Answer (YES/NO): NO